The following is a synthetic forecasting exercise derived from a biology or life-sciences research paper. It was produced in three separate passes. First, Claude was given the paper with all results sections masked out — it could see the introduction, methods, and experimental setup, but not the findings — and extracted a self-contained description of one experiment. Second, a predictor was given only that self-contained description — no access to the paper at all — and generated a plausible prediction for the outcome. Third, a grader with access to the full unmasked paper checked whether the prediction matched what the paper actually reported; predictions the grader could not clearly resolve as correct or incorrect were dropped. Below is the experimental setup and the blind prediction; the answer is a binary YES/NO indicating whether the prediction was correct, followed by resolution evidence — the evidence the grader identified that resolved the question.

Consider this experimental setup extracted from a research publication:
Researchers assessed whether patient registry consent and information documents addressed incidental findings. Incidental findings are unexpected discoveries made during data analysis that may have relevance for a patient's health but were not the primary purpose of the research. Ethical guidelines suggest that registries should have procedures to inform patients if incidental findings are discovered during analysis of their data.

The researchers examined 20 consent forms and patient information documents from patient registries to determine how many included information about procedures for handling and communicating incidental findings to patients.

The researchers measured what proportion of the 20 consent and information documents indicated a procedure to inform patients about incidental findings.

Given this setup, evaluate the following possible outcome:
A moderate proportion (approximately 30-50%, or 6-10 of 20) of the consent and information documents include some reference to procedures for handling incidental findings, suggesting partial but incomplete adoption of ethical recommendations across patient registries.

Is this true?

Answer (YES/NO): NO